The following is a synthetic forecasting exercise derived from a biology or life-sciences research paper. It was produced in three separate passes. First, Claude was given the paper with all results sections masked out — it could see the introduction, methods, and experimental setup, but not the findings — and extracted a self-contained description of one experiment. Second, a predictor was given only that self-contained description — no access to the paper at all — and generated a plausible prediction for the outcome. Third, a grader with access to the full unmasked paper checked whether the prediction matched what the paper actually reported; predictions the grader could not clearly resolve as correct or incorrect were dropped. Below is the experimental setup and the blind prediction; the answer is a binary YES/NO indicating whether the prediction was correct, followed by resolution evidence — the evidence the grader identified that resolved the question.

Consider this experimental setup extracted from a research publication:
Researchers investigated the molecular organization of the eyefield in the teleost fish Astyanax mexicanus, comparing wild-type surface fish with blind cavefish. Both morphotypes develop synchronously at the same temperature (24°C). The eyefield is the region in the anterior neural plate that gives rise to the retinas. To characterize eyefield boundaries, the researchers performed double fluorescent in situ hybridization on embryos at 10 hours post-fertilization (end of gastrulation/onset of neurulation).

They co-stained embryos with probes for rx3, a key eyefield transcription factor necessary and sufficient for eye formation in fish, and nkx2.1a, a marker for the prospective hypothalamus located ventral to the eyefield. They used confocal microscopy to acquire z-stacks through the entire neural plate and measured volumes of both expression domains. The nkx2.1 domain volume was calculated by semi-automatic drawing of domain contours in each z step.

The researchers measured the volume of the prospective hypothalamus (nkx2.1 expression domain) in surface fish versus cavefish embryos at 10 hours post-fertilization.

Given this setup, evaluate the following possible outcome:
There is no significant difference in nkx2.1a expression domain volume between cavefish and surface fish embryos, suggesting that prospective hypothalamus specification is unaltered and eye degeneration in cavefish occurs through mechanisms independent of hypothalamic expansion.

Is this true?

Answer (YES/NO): NO